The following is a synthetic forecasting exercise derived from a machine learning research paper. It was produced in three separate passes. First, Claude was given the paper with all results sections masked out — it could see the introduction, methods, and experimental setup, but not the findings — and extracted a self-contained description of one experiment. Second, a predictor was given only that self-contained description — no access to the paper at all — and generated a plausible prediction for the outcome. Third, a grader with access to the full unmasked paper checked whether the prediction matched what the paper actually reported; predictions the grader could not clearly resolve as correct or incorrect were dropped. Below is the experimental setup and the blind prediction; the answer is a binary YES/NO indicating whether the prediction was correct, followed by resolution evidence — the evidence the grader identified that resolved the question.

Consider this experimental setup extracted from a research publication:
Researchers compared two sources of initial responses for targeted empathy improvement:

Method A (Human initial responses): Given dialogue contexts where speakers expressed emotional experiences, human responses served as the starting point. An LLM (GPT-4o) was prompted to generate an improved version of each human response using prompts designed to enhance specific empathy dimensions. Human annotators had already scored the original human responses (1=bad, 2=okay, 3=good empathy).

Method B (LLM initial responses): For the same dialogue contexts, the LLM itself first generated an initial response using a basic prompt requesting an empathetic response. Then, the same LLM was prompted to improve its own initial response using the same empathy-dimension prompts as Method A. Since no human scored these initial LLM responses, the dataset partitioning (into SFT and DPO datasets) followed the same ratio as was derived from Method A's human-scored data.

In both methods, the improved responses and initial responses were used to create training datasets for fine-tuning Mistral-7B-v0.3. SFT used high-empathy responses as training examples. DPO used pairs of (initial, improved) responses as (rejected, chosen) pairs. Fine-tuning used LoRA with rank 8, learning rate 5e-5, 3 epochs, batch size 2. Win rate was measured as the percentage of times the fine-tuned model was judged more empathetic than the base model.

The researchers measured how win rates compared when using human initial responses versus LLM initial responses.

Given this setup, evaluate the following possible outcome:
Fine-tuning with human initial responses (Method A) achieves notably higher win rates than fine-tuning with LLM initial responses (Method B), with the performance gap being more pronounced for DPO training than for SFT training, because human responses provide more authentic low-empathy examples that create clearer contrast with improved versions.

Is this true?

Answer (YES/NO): NO